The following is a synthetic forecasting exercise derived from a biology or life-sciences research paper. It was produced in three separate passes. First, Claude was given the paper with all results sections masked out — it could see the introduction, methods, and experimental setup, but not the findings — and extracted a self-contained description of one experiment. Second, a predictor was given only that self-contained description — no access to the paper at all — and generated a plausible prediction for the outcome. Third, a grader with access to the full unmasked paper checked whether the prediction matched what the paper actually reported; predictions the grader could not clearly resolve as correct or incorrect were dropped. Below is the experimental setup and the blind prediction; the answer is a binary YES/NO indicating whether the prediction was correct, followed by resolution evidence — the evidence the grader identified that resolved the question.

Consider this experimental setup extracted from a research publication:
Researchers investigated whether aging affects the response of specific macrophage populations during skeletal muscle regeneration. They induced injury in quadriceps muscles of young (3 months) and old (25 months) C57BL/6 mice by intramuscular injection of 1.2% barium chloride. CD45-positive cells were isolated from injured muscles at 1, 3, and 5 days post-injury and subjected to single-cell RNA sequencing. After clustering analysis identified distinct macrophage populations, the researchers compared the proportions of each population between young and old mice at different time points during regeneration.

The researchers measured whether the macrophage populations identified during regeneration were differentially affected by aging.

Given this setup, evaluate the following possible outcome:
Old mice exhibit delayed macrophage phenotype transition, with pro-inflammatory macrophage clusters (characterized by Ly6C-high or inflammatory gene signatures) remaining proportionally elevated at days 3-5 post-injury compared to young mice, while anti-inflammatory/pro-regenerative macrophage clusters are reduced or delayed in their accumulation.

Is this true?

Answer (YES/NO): NO